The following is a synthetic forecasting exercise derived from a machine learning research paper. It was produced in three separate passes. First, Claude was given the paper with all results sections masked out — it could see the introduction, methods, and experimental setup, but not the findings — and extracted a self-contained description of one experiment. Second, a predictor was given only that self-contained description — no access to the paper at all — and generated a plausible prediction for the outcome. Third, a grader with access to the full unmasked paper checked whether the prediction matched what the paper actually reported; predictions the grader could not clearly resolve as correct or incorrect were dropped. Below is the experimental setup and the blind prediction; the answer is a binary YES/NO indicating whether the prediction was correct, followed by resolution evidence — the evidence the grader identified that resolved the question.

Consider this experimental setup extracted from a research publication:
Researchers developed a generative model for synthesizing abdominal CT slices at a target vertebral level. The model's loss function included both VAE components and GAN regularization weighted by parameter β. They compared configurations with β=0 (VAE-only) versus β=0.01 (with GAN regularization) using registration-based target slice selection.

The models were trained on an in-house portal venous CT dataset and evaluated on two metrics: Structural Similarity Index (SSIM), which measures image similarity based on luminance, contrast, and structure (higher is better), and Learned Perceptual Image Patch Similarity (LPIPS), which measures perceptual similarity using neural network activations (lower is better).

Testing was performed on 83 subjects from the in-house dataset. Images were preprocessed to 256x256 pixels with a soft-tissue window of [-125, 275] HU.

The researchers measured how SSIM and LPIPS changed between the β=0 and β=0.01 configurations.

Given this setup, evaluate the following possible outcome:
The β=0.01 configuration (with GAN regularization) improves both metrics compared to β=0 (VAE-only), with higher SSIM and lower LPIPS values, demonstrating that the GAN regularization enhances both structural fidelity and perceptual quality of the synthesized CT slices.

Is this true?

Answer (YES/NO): NO